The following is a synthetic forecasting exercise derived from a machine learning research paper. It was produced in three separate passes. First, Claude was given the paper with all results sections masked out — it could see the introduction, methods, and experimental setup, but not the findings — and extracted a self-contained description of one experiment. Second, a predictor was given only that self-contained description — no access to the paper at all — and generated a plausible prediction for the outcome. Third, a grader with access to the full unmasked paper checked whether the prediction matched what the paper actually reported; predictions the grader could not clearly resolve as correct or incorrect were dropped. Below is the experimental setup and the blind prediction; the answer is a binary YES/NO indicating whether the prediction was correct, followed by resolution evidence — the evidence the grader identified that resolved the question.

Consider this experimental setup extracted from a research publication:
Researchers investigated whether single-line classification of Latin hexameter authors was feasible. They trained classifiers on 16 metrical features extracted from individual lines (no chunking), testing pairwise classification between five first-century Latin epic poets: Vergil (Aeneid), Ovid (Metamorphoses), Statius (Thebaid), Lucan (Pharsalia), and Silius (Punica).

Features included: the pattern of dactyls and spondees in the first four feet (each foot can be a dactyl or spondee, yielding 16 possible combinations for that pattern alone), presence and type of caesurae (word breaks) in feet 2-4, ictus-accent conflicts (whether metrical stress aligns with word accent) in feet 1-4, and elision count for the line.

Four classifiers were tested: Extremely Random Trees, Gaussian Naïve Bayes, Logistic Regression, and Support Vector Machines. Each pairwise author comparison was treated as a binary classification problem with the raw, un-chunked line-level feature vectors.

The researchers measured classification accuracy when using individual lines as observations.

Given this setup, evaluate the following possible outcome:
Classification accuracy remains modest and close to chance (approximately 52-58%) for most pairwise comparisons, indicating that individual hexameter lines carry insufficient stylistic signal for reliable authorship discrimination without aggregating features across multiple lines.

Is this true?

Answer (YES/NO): YES